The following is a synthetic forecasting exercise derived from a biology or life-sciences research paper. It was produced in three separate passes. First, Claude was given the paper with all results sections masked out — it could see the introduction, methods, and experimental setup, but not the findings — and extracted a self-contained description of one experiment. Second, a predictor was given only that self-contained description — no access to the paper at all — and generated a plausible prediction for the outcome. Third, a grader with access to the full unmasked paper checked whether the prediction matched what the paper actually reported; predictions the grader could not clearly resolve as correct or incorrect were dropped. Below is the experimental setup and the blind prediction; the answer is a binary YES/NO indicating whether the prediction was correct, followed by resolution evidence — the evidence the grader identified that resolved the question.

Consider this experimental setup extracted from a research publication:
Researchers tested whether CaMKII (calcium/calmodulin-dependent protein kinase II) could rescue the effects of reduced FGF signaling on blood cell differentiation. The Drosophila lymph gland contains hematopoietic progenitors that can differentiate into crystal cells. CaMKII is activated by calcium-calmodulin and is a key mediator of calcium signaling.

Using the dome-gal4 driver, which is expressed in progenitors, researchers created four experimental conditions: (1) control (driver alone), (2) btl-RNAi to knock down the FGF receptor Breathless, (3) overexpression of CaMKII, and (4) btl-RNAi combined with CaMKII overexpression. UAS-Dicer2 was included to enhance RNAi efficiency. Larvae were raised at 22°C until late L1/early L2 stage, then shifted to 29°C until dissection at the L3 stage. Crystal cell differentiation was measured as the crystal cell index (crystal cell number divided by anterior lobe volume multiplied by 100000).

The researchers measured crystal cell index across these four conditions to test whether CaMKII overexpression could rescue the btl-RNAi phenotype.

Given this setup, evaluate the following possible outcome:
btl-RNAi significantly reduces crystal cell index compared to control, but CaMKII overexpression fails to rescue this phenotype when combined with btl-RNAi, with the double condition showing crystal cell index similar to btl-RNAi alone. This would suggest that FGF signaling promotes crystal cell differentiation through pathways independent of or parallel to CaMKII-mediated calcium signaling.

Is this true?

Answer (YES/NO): NO